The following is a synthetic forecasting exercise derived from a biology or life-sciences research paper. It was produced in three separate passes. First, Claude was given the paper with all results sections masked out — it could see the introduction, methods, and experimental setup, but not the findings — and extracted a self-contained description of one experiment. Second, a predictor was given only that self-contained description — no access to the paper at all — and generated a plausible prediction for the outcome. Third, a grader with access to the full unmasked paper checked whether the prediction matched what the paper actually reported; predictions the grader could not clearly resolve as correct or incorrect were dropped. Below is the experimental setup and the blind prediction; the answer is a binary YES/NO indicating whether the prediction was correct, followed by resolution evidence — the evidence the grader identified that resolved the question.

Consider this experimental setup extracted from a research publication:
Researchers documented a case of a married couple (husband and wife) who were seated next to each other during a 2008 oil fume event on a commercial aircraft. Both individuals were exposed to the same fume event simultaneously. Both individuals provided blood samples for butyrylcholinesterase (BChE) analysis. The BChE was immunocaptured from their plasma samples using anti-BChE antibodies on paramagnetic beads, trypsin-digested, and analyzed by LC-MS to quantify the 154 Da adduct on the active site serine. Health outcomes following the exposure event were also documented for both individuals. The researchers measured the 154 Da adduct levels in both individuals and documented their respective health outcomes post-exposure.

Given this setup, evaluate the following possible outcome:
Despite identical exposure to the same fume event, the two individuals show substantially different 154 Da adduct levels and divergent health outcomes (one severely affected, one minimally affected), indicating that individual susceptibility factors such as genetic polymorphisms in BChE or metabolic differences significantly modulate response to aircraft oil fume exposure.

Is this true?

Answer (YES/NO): NO